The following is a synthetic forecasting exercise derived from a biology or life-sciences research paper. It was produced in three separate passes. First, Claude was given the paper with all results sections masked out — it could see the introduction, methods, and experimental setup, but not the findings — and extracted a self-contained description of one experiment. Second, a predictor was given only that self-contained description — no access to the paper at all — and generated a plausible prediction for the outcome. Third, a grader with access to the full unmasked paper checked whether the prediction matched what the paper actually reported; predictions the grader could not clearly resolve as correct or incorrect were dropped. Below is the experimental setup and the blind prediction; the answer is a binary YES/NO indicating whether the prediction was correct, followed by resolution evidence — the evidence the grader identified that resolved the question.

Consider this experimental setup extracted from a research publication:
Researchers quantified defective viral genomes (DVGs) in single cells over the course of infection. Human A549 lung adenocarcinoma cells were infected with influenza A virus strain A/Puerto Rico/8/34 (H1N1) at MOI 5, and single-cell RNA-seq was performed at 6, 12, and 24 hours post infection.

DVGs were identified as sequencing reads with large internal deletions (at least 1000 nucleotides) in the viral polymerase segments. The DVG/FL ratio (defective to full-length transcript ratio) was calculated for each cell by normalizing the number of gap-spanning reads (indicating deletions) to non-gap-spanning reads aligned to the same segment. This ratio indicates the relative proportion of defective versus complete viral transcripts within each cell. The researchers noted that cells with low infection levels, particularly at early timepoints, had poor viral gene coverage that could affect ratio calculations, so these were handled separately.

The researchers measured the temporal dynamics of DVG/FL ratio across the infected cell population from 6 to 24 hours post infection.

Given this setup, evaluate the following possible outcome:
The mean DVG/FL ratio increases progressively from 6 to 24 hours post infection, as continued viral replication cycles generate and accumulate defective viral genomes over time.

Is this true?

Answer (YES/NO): YES